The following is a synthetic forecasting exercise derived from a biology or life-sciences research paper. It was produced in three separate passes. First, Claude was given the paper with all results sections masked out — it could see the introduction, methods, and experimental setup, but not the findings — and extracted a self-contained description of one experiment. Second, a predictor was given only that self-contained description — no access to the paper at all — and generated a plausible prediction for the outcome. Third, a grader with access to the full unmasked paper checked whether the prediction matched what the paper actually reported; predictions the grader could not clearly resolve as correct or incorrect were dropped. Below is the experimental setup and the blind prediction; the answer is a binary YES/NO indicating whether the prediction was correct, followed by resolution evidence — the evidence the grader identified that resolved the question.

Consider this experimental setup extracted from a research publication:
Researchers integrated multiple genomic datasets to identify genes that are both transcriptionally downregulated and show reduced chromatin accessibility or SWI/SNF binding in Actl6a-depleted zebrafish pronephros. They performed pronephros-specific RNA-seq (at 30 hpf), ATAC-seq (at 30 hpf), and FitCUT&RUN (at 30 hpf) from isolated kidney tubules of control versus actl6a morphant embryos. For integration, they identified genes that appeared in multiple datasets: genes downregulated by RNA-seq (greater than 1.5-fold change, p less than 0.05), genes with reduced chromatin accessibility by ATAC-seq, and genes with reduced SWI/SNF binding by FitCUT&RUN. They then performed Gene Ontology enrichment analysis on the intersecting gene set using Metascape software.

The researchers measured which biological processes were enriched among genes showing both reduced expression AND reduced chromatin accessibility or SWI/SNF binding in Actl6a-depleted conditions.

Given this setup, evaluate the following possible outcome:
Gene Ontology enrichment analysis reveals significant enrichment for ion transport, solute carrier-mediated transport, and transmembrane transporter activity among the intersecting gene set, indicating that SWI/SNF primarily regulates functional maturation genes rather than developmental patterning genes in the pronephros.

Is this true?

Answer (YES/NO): NO